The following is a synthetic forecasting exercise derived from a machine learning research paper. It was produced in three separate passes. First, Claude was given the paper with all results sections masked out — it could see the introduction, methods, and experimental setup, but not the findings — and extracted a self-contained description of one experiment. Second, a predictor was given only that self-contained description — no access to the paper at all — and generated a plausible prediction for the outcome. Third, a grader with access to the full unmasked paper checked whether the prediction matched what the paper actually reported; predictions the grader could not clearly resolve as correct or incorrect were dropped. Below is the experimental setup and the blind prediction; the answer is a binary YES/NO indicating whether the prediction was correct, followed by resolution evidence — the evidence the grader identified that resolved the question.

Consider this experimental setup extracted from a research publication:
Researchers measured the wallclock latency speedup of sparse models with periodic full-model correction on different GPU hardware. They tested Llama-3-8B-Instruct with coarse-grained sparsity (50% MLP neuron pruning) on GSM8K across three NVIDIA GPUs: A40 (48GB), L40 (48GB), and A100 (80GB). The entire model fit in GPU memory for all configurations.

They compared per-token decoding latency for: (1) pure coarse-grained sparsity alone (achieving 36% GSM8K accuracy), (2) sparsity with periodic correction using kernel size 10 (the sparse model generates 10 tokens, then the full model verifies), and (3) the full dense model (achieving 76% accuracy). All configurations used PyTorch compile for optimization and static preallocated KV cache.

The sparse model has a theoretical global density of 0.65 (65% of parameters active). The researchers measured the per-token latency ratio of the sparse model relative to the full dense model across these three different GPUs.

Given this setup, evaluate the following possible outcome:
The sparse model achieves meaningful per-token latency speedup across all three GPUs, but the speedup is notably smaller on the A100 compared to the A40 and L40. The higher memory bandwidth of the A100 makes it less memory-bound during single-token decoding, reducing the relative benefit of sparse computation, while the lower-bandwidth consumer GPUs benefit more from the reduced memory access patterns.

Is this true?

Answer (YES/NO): YES